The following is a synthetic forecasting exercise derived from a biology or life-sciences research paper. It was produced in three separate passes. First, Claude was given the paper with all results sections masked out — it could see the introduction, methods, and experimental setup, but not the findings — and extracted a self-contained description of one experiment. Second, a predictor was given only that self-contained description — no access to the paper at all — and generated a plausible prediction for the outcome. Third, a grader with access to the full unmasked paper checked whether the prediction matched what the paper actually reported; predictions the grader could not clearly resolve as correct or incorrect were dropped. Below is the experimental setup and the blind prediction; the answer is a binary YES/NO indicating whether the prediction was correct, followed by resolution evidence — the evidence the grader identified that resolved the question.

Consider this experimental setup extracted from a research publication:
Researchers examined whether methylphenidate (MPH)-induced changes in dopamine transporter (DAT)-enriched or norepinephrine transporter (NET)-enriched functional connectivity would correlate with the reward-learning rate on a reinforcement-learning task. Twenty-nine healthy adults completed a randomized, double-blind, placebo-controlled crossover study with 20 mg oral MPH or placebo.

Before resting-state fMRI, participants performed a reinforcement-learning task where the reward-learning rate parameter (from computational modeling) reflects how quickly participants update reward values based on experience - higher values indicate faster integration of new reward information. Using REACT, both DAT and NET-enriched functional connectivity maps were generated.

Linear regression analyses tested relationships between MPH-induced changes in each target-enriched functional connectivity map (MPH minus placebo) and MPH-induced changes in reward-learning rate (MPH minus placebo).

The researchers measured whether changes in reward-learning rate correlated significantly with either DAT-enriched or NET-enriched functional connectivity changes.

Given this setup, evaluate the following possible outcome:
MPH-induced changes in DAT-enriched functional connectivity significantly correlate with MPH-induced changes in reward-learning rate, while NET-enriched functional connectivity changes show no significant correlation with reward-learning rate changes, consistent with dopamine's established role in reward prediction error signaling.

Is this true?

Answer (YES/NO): NO